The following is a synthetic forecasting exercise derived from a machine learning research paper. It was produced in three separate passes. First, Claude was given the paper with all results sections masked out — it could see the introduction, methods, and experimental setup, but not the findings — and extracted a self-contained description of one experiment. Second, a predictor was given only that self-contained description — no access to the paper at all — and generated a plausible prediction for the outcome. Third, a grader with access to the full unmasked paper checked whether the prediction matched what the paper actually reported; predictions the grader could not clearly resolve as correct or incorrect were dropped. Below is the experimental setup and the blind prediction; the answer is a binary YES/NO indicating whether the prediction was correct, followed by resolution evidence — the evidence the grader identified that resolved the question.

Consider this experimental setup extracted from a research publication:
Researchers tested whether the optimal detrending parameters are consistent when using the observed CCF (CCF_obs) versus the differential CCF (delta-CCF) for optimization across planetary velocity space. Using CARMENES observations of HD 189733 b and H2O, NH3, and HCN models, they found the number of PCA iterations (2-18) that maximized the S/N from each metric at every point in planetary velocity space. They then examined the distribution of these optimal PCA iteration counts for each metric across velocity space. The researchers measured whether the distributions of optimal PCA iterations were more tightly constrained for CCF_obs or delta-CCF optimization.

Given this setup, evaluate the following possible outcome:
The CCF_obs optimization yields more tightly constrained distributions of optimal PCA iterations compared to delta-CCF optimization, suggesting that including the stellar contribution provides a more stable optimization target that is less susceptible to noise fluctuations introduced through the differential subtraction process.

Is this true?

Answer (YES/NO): NO